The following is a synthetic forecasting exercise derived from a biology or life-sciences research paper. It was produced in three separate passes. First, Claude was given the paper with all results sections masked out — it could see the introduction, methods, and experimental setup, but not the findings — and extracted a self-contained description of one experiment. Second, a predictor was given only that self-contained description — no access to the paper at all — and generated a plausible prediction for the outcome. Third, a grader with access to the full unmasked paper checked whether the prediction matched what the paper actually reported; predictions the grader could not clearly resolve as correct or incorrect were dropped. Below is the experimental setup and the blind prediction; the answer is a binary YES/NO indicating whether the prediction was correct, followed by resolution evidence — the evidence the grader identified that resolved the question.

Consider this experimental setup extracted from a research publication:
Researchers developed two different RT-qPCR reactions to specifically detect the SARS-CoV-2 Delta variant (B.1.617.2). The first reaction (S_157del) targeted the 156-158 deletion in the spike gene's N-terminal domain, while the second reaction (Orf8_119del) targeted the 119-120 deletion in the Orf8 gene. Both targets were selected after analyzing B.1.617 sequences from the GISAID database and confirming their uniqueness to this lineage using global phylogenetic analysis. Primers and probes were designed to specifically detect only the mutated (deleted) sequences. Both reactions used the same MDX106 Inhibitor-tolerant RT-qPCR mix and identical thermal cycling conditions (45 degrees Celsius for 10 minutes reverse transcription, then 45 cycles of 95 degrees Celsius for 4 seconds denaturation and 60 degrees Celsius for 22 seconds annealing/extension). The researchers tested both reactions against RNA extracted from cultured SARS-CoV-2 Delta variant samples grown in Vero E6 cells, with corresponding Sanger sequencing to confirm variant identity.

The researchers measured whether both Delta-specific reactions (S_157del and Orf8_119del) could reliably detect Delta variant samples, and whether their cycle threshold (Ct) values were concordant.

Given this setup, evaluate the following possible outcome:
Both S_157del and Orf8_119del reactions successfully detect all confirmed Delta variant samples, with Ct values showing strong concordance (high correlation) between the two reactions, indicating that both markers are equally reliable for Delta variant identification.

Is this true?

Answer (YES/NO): NO